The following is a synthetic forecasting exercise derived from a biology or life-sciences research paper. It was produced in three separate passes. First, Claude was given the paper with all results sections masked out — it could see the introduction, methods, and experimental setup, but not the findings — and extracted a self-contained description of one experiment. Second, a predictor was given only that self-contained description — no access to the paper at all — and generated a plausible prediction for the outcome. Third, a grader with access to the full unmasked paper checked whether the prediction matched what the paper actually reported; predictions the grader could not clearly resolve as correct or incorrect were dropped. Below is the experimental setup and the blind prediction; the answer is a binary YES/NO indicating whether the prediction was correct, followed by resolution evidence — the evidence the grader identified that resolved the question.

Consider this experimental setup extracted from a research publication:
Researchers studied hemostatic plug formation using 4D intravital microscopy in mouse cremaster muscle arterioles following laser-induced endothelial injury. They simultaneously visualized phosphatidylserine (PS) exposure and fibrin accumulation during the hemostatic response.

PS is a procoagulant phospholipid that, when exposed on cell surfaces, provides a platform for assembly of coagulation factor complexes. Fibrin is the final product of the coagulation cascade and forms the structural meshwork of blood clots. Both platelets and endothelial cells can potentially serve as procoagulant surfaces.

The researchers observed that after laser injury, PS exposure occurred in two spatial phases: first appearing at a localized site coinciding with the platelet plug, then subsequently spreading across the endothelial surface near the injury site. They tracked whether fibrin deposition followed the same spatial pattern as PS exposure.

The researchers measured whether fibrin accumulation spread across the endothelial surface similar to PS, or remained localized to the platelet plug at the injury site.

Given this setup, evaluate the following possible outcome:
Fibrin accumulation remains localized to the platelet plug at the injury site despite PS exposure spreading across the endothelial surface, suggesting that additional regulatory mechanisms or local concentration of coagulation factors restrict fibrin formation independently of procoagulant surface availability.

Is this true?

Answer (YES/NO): YES